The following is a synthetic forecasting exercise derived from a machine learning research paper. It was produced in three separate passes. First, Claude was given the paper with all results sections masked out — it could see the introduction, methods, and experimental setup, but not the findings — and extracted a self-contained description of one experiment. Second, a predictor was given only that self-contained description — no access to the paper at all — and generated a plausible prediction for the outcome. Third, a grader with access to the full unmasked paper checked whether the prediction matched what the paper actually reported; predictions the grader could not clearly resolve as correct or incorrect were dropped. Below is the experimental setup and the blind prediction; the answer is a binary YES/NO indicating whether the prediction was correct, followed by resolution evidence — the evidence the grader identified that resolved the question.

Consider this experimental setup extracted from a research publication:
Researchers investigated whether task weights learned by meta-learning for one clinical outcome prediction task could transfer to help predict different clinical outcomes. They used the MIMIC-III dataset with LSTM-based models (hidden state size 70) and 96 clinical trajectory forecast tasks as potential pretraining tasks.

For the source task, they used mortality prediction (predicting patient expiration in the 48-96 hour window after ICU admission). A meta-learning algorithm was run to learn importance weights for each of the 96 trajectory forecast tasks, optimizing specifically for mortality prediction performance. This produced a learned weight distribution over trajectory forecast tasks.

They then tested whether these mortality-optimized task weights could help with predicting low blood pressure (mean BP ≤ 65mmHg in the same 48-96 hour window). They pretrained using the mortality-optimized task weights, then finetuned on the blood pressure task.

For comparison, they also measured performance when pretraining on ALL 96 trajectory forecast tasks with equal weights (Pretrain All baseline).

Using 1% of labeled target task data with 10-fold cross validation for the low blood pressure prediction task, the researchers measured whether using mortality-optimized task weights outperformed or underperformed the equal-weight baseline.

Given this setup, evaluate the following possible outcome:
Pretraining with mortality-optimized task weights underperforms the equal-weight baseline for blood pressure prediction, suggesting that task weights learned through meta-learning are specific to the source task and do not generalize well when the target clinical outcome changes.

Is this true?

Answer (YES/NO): NO